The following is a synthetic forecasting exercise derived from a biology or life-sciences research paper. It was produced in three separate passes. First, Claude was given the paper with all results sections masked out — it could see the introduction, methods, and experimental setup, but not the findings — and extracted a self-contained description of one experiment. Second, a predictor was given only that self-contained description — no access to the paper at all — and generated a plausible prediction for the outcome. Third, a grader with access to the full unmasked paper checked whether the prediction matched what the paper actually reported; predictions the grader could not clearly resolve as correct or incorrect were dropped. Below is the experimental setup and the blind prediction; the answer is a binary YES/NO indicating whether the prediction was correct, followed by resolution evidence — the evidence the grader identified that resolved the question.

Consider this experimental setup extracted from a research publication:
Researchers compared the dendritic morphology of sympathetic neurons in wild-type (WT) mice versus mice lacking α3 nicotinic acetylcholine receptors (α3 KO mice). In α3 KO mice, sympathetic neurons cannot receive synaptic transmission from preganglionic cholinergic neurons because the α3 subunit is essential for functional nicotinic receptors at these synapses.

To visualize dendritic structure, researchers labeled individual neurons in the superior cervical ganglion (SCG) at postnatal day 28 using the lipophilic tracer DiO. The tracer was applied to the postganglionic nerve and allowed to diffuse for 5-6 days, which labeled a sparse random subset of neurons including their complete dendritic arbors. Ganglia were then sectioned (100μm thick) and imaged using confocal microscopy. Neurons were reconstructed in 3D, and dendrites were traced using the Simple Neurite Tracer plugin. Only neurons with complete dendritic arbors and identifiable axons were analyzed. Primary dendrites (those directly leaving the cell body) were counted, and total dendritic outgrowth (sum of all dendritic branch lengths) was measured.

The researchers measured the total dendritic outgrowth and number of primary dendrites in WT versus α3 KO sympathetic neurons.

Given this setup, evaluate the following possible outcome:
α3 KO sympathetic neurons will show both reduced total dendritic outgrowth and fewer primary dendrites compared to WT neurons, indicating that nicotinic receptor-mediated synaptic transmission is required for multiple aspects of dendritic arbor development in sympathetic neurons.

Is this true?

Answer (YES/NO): YES